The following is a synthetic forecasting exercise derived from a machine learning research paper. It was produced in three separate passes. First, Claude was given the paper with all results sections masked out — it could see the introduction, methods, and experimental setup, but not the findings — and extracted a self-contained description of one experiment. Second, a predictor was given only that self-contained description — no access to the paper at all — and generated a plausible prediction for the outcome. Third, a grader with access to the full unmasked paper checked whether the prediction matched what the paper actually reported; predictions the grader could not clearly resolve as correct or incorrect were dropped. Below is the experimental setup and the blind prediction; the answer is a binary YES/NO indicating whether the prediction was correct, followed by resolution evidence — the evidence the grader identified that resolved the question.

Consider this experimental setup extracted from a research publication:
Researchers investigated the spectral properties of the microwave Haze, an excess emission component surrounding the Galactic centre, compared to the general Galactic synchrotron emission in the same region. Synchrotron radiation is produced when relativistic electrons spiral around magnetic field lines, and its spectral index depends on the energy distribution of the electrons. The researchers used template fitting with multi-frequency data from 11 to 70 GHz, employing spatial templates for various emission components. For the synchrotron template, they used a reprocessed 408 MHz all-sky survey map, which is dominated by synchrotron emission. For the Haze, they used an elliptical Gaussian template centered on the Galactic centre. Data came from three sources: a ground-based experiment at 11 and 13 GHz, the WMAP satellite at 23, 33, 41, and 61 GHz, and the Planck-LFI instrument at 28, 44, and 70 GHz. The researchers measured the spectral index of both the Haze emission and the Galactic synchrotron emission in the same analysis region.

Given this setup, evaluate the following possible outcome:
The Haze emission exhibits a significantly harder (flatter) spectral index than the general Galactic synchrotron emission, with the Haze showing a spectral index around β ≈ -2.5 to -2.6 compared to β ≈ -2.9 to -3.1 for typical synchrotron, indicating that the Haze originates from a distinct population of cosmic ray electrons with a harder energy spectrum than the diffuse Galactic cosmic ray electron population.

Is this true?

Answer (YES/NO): NO